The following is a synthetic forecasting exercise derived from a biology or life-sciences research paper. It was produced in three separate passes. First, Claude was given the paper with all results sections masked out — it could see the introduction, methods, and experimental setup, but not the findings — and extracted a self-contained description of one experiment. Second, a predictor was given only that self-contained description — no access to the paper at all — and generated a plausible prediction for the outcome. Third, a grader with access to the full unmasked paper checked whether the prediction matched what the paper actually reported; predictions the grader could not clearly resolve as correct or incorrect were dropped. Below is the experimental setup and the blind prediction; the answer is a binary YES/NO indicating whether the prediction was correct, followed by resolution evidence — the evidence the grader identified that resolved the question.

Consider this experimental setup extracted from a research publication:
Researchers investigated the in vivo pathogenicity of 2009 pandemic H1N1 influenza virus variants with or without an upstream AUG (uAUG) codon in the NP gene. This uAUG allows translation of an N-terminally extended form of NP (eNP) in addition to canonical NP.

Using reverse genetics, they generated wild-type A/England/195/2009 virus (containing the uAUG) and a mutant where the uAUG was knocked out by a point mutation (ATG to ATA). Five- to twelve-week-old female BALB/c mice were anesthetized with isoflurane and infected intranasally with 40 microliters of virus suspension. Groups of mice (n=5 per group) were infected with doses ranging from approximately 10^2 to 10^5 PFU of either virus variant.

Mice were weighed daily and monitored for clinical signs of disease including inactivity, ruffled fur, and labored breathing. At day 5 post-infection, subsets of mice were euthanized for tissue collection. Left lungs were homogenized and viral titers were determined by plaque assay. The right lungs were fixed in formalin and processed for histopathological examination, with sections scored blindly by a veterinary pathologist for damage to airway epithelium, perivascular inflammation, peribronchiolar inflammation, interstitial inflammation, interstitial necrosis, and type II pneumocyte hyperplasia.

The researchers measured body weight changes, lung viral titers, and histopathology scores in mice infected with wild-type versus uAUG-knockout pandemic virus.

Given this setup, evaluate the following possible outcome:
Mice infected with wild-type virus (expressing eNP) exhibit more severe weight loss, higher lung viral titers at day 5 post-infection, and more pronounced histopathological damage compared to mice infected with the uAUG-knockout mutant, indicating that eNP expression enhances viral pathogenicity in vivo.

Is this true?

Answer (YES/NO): NO